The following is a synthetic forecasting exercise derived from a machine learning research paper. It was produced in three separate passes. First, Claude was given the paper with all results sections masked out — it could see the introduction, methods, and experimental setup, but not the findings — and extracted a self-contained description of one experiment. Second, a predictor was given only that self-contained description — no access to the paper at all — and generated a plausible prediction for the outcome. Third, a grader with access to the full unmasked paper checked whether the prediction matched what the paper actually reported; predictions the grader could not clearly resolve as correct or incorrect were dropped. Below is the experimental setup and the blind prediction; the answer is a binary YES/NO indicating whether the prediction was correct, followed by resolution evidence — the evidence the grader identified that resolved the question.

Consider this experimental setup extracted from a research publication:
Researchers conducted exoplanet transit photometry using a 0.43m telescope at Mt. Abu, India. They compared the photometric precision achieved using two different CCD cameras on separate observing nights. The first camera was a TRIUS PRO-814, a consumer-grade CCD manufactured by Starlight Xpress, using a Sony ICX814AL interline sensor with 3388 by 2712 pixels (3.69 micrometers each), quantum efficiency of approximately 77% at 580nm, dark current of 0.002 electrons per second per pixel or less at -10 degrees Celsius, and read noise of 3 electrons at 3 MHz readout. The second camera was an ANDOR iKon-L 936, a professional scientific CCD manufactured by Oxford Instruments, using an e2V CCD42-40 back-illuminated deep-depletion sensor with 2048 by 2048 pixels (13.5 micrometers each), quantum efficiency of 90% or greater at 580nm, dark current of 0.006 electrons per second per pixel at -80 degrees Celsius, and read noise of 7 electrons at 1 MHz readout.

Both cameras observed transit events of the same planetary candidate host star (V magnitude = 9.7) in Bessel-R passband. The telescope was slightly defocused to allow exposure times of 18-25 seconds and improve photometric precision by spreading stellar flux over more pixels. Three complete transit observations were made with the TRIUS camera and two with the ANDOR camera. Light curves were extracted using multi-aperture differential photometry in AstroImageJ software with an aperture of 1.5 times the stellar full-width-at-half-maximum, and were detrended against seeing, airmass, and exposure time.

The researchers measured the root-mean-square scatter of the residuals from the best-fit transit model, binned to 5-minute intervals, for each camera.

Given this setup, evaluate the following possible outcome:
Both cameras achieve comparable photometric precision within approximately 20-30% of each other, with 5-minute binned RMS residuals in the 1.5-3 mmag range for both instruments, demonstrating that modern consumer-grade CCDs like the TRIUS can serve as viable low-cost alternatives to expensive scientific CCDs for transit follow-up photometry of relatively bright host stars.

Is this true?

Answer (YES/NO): NO